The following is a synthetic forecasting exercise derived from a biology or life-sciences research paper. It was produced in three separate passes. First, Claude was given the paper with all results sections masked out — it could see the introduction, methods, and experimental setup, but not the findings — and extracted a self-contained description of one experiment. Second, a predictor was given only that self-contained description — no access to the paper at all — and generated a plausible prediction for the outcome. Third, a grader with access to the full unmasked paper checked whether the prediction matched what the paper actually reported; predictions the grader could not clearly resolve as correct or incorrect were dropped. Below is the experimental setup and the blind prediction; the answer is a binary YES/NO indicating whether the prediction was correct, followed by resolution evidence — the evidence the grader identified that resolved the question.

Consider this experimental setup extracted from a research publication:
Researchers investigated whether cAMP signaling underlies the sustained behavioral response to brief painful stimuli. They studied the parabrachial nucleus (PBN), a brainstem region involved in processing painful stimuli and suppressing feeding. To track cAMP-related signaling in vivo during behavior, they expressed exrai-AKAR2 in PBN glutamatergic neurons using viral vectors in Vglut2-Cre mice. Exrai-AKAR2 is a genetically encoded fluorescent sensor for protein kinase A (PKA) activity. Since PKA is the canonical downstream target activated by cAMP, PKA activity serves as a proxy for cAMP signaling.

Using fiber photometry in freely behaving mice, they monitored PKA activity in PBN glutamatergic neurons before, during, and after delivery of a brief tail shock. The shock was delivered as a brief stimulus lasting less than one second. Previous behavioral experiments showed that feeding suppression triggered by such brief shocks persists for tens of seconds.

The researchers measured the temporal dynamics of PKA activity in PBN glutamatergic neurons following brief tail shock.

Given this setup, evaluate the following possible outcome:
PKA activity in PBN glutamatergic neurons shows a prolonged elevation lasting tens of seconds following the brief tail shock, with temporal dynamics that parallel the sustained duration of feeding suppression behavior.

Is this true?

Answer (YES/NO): YES